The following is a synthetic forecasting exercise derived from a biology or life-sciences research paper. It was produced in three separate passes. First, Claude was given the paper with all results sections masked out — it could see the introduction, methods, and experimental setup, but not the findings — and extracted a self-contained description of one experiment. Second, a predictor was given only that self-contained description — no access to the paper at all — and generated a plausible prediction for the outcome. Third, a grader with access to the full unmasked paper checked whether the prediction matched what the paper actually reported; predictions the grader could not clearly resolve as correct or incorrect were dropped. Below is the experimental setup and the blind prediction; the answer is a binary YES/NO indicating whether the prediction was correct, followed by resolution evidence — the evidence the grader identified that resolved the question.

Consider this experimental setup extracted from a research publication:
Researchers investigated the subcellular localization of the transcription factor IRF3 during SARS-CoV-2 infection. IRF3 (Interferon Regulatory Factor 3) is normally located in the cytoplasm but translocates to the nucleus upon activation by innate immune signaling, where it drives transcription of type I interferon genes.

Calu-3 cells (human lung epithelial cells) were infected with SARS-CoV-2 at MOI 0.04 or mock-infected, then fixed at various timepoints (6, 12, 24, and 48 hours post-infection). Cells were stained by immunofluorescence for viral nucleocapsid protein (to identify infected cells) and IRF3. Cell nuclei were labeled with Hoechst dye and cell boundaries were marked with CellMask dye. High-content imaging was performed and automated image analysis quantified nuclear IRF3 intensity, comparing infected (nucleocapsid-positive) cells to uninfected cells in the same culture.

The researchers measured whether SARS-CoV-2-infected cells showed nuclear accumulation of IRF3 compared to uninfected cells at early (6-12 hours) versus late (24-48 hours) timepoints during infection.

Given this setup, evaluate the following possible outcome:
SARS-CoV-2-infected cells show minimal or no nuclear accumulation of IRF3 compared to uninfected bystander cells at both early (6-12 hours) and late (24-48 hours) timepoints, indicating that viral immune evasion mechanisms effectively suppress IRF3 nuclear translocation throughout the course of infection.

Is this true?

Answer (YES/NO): NO